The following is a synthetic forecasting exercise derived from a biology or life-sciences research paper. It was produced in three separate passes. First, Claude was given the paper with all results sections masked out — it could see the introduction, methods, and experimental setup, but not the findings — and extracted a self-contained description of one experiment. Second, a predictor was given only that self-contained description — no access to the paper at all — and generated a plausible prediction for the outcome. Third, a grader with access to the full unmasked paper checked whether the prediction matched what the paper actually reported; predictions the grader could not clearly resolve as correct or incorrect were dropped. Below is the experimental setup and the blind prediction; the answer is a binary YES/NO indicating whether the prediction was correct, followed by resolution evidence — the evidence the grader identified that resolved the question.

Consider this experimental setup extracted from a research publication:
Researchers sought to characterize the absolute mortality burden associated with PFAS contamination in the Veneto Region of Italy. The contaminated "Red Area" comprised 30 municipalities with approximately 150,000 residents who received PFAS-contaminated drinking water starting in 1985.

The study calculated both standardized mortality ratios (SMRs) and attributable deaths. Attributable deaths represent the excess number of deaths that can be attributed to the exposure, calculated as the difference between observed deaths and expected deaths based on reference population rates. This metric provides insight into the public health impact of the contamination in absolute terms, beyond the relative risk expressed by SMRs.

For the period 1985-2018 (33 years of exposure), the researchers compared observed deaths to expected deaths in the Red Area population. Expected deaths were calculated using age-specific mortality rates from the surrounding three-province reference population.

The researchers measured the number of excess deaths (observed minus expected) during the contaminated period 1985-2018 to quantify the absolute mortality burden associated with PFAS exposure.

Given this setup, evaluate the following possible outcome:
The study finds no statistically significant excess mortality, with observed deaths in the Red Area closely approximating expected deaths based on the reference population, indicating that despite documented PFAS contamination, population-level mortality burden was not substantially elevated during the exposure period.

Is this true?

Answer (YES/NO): NO